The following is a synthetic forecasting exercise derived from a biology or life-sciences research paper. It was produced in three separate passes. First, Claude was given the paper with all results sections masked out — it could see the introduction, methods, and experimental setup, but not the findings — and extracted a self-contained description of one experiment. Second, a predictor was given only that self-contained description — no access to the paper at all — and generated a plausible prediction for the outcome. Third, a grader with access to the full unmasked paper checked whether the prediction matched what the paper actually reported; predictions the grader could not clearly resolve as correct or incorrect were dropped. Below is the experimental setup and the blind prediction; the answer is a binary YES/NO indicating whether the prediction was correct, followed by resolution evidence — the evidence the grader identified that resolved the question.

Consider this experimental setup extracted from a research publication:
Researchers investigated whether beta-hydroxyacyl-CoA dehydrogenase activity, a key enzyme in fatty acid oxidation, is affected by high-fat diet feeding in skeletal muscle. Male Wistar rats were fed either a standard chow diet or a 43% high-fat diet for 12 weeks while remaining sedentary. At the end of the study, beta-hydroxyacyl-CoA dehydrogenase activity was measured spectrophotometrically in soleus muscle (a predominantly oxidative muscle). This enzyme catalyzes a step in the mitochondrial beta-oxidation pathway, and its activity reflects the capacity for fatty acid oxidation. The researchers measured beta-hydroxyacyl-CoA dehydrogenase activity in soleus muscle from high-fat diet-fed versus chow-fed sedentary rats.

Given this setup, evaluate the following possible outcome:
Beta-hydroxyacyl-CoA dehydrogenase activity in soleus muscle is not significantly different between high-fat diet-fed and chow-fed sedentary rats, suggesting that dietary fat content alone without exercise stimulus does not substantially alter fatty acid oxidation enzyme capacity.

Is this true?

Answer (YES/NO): NO